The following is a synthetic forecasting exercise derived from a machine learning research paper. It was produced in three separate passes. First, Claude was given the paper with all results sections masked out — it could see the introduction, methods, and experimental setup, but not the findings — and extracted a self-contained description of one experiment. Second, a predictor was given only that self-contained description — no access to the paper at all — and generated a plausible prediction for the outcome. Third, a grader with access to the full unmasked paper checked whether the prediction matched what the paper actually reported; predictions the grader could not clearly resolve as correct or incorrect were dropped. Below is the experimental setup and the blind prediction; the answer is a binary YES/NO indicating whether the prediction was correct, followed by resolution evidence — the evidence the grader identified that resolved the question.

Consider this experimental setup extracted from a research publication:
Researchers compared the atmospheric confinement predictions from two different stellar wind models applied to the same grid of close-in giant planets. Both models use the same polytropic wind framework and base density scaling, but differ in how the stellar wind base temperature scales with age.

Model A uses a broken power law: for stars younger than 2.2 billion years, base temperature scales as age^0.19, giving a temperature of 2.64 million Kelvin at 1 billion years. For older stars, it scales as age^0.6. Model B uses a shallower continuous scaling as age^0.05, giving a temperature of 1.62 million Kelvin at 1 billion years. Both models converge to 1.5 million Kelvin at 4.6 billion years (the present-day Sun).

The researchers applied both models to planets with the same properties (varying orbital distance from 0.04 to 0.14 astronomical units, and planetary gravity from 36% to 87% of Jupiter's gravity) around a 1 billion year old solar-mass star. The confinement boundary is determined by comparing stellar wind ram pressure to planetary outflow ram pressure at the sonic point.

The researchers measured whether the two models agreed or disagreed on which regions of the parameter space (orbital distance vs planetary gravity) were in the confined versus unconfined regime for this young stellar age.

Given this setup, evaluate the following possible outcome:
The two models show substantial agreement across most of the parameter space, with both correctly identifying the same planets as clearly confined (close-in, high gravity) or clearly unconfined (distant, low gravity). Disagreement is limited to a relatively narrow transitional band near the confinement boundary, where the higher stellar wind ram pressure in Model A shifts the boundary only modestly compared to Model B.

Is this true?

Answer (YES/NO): NO